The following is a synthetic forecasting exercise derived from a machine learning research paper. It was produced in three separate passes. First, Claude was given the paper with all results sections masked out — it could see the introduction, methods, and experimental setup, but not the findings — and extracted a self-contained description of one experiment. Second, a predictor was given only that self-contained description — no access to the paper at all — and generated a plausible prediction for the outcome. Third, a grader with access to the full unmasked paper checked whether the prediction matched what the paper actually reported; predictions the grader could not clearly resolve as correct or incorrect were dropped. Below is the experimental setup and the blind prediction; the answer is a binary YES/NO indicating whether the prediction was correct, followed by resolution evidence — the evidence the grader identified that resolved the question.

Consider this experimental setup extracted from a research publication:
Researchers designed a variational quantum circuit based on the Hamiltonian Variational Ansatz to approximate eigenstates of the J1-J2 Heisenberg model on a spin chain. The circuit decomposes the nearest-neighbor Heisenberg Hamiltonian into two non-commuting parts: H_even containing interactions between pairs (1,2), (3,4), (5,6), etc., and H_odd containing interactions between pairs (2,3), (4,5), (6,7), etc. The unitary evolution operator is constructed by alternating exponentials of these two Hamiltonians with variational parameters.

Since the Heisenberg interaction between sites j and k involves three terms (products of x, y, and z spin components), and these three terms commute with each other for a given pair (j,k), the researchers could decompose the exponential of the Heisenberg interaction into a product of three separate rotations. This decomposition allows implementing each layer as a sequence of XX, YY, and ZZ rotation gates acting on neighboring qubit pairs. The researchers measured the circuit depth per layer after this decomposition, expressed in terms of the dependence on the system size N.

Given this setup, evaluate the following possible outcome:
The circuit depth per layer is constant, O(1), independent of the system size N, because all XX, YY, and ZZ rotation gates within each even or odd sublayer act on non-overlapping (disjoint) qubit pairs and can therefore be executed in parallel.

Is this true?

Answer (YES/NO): YES